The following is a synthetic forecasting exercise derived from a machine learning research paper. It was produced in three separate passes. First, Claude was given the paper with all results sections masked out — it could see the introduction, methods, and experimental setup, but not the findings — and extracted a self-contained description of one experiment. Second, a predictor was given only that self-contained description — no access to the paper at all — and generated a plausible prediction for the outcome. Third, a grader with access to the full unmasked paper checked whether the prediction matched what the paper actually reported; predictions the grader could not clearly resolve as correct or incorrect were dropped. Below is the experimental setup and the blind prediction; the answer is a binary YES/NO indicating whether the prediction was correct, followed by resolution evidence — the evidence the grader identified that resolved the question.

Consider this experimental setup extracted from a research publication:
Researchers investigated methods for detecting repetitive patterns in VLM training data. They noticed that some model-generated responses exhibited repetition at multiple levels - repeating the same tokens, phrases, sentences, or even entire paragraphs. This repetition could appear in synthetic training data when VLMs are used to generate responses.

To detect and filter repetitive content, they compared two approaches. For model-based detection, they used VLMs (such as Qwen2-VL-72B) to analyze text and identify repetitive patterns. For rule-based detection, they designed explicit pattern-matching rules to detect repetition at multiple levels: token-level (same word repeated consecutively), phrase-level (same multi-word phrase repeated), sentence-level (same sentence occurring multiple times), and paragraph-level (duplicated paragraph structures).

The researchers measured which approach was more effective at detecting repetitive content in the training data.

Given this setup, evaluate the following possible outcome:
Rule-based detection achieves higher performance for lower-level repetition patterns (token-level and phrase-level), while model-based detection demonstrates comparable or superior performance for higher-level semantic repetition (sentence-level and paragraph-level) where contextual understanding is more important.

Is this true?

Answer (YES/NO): NO